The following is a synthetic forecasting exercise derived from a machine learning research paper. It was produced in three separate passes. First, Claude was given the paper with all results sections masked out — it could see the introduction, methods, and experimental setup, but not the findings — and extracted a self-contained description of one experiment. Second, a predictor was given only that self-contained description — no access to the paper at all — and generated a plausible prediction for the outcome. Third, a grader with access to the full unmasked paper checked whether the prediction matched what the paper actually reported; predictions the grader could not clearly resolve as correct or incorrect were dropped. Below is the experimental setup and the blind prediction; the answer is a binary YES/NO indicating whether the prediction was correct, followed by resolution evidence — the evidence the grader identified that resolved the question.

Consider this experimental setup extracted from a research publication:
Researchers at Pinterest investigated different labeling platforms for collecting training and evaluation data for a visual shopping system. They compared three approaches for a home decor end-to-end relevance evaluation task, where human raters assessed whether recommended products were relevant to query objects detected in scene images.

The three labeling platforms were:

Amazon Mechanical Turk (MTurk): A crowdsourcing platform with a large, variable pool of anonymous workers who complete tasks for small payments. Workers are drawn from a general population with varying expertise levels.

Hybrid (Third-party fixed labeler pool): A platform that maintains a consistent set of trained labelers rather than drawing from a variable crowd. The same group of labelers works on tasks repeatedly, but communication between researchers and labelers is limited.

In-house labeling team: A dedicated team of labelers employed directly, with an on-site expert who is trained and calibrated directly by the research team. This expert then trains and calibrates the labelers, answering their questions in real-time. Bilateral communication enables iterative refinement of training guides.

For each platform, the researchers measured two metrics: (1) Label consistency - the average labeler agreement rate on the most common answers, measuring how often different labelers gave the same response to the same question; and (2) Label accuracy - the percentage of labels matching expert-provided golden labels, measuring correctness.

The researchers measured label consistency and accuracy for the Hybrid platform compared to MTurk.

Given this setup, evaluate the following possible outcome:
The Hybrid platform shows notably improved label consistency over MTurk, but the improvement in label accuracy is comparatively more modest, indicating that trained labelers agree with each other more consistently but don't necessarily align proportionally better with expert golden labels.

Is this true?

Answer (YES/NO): NO